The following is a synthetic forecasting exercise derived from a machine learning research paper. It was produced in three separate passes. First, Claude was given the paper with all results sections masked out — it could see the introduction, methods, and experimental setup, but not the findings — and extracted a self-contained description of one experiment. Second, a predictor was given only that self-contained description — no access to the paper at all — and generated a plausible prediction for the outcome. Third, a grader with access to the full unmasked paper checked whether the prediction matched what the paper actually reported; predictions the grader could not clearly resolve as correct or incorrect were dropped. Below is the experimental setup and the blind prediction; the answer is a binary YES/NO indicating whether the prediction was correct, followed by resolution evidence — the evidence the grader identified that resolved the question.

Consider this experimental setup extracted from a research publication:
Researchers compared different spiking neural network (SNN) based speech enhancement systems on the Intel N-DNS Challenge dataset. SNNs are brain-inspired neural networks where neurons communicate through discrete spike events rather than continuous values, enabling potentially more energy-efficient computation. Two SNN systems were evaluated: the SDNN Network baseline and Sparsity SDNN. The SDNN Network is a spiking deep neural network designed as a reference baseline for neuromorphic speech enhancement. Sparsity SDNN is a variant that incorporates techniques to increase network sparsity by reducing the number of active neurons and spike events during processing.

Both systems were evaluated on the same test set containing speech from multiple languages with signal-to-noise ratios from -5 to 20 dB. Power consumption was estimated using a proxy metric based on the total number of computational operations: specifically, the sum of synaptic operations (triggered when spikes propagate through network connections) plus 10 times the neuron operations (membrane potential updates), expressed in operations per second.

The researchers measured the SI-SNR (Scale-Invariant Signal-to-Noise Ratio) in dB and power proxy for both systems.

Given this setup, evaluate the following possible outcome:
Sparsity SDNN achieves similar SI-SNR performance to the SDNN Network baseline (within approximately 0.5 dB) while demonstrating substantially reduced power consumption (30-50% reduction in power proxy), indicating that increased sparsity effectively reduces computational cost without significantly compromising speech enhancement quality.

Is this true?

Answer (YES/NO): YES